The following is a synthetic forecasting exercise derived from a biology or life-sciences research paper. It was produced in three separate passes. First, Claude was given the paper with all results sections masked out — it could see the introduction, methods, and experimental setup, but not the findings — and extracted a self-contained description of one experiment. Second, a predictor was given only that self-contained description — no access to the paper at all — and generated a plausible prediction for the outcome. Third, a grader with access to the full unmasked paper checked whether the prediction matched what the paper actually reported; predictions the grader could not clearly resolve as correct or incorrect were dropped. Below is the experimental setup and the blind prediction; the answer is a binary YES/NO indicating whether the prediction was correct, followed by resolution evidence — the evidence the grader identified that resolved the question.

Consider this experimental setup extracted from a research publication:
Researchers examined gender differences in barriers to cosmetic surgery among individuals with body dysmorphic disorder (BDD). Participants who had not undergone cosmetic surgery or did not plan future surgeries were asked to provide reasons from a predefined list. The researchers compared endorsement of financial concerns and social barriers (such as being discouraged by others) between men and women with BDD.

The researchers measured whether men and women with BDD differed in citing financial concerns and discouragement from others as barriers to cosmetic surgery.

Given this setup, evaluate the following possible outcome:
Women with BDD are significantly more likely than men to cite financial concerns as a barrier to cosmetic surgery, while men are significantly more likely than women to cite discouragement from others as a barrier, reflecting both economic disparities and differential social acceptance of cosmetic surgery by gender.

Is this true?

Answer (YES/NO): NO